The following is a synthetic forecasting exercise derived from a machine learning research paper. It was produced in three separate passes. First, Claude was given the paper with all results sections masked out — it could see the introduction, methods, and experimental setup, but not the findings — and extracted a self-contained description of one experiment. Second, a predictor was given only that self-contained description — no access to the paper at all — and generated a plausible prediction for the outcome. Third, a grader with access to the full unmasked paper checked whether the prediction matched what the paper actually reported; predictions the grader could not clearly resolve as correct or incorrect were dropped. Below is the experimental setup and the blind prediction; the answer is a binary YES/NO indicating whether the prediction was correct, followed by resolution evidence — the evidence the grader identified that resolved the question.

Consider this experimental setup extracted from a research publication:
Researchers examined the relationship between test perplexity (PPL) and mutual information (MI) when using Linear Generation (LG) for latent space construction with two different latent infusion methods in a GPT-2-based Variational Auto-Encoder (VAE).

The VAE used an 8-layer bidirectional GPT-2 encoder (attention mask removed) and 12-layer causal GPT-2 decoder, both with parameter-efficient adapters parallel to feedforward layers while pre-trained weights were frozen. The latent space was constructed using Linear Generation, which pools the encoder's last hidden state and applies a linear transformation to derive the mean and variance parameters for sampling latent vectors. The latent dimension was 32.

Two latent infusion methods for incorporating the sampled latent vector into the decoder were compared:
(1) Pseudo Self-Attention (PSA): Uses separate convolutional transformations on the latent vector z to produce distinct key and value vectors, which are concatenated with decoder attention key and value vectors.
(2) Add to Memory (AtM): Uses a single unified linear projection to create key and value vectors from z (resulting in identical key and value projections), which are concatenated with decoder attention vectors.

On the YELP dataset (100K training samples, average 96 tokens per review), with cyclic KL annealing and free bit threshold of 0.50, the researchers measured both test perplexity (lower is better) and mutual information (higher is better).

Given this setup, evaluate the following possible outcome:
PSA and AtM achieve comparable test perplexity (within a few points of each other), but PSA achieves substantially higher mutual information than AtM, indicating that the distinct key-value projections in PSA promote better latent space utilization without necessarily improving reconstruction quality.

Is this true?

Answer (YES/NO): NO